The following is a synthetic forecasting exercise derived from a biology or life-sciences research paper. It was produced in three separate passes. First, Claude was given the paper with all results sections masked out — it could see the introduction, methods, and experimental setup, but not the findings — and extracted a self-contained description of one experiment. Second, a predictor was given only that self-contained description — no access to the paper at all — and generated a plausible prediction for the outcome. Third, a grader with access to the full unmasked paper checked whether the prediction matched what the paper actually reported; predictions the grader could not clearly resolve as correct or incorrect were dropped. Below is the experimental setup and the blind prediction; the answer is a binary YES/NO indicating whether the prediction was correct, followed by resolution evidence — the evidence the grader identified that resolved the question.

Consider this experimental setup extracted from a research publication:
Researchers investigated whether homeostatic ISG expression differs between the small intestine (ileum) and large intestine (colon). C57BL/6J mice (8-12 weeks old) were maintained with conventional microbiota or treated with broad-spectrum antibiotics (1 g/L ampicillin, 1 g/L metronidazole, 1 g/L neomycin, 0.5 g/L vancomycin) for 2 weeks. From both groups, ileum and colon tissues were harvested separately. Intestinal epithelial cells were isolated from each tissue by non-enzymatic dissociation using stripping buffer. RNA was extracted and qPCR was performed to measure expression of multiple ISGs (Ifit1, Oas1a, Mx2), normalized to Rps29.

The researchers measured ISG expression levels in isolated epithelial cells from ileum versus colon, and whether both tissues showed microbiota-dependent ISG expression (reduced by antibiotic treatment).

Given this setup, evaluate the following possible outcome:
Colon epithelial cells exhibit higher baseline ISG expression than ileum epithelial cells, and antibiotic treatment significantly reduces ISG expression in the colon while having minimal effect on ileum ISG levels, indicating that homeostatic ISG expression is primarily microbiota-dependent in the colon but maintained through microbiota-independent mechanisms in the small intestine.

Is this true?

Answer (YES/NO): NO